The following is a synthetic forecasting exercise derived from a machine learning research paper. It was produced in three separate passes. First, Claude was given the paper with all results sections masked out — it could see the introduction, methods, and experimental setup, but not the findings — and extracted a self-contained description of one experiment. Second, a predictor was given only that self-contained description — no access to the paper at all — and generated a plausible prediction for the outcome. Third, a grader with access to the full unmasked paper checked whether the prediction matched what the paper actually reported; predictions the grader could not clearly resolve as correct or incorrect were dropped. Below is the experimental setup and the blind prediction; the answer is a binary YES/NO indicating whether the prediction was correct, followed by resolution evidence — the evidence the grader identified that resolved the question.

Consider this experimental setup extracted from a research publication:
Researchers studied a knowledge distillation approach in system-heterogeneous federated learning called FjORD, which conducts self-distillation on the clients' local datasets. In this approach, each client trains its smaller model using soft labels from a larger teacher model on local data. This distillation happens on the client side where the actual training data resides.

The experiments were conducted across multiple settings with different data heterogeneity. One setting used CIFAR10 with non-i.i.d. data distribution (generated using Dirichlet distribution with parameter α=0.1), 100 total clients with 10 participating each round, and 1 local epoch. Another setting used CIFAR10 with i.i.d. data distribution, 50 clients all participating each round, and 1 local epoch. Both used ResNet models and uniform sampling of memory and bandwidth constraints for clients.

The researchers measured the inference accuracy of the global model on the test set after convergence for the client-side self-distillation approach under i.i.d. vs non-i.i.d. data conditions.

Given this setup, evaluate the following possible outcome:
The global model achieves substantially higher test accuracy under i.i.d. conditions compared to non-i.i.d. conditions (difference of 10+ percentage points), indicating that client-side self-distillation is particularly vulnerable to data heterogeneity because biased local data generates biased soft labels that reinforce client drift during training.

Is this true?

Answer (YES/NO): YES